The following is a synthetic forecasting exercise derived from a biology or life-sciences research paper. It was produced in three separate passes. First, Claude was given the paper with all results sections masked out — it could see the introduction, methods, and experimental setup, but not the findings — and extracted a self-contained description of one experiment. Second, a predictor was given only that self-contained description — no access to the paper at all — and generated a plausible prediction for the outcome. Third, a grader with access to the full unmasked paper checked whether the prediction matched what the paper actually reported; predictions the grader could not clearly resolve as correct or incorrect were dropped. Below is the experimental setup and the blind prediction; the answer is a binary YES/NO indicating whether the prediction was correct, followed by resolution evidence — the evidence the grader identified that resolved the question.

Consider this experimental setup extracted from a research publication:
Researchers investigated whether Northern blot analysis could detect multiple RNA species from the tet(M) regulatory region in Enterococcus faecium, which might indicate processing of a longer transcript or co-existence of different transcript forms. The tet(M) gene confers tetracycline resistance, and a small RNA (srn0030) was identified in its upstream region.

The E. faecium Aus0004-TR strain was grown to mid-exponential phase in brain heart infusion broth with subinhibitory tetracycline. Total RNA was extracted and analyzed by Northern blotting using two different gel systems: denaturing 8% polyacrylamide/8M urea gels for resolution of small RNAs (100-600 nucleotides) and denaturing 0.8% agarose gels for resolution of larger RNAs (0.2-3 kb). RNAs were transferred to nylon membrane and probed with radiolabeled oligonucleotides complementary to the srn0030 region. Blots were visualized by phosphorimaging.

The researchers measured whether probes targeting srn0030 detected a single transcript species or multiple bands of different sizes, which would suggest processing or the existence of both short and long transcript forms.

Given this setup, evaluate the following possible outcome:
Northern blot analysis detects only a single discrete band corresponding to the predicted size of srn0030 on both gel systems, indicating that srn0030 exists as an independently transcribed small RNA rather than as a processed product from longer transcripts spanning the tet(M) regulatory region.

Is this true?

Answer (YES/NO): NO